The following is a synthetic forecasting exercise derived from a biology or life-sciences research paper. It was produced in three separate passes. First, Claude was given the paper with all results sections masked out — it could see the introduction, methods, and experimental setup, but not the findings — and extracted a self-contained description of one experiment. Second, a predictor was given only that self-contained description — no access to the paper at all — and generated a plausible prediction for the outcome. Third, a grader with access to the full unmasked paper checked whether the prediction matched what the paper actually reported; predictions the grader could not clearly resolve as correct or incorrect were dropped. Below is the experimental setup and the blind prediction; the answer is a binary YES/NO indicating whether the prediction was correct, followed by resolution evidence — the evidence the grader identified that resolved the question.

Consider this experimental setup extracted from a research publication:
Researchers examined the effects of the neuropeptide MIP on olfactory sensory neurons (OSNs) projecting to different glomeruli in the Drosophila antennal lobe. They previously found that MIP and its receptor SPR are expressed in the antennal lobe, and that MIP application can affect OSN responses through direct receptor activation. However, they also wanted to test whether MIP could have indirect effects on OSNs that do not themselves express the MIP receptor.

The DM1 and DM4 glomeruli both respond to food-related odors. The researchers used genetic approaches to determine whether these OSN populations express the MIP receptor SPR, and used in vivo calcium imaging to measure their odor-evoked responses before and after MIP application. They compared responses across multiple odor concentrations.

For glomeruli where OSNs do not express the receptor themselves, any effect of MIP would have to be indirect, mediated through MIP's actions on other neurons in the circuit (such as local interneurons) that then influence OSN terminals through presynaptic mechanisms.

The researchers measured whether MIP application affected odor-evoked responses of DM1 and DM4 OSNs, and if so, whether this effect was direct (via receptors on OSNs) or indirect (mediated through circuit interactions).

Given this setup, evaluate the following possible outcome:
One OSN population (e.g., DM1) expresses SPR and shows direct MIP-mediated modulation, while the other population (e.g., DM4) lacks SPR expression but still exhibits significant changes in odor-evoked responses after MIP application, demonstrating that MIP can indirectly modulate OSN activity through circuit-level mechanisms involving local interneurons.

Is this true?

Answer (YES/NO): NO